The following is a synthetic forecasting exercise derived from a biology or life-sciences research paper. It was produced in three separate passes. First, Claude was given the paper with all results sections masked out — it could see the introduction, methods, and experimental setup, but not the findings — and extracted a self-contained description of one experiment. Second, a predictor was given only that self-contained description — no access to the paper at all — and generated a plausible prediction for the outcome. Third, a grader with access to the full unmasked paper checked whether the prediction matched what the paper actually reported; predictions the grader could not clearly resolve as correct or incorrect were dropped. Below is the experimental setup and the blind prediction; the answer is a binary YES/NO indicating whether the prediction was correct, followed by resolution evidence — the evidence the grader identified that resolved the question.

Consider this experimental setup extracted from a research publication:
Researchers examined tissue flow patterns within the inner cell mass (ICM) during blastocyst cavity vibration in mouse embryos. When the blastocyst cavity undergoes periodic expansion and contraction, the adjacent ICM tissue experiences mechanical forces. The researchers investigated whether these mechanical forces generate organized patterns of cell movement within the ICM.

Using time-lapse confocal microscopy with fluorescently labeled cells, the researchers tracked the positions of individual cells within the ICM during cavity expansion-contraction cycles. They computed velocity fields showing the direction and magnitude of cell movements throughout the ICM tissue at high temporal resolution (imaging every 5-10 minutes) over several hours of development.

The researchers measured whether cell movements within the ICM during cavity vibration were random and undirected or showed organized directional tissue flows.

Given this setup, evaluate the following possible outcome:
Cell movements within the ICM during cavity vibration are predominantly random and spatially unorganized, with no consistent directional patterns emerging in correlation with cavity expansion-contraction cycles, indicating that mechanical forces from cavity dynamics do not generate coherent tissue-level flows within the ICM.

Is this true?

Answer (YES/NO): NO